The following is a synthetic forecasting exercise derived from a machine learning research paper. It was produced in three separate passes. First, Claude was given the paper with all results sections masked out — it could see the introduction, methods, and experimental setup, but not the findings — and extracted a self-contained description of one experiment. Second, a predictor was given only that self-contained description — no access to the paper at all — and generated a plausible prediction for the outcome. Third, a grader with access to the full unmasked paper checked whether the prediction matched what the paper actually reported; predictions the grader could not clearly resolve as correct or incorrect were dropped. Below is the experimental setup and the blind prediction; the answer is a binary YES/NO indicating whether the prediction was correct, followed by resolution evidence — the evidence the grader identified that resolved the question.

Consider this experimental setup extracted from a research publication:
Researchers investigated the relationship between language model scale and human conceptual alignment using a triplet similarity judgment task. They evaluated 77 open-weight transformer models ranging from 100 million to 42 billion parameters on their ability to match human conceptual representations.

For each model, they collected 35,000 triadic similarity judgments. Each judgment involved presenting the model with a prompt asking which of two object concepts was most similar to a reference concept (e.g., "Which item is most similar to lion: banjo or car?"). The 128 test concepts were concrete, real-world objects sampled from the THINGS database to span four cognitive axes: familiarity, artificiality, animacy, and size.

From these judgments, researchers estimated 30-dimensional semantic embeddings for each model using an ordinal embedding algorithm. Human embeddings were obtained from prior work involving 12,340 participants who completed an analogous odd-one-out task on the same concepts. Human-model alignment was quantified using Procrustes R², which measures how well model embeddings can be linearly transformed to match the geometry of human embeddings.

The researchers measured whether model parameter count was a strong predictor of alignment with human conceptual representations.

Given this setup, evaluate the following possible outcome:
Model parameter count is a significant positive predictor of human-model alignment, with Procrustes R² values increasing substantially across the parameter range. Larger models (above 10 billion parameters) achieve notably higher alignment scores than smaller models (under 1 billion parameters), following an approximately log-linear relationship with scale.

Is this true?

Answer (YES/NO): NO